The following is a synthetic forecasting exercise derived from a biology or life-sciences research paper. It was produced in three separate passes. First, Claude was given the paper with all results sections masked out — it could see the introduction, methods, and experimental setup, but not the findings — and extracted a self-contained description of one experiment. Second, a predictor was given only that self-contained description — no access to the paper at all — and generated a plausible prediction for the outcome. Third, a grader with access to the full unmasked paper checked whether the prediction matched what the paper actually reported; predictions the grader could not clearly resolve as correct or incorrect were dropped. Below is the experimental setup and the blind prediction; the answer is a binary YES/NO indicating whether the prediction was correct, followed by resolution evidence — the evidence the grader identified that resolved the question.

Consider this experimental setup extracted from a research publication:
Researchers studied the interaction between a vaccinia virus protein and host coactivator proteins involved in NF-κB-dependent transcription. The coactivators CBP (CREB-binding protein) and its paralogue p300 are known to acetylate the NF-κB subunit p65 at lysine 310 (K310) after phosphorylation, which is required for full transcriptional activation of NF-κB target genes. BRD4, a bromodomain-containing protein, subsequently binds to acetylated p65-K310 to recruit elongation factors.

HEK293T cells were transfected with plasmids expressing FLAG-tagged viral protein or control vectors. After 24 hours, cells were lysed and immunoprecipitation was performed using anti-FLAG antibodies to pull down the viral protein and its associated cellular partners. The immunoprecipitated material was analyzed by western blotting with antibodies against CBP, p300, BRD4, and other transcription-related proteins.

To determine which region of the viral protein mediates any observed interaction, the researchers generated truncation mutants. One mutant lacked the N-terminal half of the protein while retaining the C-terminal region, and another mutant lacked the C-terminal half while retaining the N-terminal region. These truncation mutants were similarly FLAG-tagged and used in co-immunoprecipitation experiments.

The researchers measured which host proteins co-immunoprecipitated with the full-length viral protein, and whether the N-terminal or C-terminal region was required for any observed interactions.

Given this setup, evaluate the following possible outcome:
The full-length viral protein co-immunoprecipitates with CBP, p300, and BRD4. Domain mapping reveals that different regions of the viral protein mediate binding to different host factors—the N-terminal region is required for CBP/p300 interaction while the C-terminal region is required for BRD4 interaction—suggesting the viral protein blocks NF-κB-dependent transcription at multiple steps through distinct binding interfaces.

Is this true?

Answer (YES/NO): NO